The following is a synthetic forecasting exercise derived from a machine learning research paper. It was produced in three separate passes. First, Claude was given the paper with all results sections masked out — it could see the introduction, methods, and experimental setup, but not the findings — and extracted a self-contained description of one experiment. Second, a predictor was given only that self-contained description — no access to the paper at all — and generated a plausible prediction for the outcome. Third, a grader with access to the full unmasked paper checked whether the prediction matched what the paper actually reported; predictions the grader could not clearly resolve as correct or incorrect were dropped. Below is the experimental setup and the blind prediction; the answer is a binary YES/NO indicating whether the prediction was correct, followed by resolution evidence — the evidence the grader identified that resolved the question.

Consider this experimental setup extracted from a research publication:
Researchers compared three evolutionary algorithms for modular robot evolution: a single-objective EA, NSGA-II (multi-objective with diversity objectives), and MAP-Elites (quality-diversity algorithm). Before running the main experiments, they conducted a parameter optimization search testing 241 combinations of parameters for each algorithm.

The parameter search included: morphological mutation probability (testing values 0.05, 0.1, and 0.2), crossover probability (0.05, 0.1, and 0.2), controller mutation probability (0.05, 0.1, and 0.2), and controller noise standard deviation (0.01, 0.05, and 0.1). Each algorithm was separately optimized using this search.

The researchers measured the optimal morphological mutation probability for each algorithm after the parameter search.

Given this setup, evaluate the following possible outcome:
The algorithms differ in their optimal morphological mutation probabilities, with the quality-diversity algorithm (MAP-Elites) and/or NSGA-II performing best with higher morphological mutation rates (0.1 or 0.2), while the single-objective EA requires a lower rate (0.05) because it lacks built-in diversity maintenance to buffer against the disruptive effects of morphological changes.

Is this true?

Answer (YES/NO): NO